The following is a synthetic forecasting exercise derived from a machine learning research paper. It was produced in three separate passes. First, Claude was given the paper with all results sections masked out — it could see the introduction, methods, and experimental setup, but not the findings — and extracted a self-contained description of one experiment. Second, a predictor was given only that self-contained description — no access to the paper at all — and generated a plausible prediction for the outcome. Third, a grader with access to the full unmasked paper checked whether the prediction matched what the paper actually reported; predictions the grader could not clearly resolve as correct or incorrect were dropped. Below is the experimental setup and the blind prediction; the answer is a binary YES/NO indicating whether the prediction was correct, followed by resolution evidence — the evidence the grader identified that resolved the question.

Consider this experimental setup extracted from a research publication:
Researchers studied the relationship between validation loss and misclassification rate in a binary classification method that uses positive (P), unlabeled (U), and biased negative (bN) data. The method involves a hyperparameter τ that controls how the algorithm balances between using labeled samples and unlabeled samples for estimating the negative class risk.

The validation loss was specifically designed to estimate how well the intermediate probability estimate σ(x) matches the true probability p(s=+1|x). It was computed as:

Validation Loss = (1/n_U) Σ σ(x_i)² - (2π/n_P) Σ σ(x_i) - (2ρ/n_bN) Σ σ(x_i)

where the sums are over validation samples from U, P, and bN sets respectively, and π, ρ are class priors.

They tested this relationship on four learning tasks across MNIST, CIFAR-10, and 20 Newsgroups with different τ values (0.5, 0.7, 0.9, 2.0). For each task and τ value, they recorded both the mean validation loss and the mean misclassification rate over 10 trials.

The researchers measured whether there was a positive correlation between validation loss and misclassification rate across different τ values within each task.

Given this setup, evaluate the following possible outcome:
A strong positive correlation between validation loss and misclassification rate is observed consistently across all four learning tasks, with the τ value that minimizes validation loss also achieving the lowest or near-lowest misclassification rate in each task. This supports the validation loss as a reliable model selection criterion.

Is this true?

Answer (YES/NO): NO